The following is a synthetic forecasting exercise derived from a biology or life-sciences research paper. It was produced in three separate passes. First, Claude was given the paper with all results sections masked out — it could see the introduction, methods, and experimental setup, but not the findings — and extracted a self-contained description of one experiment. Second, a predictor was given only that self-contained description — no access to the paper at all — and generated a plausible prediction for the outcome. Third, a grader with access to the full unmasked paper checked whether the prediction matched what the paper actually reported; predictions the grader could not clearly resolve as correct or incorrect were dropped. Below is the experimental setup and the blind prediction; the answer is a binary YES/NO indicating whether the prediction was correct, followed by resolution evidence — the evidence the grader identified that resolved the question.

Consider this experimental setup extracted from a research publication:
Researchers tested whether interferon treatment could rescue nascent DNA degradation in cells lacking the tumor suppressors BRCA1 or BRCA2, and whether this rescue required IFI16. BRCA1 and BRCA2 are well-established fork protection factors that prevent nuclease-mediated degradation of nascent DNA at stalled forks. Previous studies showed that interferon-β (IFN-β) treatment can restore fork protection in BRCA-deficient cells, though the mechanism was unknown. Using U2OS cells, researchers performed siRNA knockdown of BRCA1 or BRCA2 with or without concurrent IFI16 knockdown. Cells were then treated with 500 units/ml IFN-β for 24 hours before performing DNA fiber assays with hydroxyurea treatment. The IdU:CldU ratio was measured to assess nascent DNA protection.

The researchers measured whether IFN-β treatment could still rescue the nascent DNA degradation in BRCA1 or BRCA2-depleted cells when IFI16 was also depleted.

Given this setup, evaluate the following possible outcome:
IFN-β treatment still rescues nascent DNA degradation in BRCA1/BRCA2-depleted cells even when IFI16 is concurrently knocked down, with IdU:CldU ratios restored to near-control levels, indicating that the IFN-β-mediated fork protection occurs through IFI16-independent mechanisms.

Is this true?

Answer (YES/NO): NO